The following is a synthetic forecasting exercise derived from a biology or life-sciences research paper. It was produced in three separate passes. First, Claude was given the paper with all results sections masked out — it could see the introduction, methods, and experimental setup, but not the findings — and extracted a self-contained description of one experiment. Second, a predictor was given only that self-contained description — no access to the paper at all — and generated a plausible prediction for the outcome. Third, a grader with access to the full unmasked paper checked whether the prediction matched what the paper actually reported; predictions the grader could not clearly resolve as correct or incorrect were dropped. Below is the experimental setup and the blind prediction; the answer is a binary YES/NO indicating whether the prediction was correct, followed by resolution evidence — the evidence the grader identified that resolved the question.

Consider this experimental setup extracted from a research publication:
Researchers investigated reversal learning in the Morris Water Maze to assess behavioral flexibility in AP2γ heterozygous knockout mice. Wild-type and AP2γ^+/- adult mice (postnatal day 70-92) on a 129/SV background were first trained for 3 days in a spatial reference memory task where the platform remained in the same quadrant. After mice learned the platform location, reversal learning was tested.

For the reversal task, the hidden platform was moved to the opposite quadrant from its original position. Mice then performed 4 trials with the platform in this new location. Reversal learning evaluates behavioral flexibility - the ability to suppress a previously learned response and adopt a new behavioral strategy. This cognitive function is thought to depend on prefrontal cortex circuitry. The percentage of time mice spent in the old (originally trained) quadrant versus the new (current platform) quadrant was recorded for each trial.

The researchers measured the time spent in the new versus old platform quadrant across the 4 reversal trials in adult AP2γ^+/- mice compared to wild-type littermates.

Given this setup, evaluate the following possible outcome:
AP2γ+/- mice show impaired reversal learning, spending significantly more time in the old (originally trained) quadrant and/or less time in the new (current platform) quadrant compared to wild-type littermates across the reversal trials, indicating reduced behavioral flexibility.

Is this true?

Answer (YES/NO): YES